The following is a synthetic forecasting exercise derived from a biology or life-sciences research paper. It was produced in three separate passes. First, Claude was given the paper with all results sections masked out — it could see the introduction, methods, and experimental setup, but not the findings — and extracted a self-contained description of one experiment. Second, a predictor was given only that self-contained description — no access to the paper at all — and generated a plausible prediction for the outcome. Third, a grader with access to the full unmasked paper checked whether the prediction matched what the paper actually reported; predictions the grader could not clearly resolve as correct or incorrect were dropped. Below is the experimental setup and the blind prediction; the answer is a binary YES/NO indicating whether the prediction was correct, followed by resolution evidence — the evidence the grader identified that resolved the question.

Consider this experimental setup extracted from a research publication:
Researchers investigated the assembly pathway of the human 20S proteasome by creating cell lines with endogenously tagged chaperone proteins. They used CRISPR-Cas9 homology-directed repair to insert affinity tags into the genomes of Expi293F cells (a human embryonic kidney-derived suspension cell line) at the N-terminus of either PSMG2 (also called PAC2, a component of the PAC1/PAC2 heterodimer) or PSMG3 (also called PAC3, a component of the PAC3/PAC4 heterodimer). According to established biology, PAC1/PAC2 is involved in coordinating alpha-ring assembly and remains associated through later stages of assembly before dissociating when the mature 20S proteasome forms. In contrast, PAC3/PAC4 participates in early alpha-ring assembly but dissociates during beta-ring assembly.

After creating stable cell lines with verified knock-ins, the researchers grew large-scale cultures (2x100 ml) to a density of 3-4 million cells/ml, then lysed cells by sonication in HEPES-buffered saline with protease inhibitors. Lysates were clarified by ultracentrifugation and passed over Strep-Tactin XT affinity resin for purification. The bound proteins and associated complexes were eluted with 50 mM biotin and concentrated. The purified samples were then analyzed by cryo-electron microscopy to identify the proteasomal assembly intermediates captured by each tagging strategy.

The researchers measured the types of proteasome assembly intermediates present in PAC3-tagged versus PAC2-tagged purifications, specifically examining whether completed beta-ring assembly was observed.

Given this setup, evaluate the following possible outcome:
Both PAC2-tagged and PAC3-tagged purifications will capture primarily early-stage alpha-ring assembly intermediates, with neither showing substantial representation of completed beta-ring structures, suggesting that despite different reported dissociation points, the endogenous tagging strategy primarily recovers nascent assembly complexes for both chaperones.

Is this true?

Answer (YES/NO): NO